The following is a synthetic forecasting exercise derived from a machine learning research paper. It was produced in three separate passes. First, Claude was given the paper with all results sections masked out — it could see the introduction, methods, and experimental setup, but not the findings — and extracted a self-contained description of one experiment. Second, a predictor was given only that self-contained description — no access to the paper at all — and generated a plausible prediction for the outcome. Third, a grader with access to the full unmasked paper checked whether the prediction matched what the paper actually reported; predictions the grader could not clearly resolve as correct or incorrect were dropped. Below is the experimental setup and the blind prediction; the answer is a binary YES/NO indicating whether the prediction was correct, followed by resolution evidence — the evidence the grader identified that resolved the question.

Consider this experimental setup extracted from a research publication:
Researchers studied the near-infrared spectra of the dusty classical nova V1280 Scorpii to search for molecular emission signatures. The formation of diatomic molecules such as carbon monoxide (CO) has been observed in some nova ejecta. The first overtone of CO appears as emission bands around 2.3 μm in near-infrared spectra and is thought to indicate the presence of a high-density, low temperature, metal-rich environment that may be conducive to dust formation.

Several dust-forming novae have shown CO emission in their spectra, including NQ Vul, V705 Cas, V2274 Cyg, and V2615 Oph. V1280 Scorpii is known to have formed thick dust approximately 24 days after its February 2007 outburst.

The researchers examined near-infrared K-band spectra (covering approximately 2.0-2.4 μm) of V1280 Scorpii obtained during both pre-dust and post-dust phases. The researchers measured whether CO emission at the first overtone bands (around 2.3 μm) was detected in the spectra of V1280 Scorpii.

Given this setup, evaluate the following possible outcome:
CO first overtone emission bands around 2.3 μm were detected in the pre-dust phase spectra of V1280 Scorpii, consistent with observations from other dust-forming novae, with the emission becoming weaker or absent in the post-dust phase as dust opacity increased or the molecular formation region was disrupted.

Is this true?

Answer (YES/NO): NO